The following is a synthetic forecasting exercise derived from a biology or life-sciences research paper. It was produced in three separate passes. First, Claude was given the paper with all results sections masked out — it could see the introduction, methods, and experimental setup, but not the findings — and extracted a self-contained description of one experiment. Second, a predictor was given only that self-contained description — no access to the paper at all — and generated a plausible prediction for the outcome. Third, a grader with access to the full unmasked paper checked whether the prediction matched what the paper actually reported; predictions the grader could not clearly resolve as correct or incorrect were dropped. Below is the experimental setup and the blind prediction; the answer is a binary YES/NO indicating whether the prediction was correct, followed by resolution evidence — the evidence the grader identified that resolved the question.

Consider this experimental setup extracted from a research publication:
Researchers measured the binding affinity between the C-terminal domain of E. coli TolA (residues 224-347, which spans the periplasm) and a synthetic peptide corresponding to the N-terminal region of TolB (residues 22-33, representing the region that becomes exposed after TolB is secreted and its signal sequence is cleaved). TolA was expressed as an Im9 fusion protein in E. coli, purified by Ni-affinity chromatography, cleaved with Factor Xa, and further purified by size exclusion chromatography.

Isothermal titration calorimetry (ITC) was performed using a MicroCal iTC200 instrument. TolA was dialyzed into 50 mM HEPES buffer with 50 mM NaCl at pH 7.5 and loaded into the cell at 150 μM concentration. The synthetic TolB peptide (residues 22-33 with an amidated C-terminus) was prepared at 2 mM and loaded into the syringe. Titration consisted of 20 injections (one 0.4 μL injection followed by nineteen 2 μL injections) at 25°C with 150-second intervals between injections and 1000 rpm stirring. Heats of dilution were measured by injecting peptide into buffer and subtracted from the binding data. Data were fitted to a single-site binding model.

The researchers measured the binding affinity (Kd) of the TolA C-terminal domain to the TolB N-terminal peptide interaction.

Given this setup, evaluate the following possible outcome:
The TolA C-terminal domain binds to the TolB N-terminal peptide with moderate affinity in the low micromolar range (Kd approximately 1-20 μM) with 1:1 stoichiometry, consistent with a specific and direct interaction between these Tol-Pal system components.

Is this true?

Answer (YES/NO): NO